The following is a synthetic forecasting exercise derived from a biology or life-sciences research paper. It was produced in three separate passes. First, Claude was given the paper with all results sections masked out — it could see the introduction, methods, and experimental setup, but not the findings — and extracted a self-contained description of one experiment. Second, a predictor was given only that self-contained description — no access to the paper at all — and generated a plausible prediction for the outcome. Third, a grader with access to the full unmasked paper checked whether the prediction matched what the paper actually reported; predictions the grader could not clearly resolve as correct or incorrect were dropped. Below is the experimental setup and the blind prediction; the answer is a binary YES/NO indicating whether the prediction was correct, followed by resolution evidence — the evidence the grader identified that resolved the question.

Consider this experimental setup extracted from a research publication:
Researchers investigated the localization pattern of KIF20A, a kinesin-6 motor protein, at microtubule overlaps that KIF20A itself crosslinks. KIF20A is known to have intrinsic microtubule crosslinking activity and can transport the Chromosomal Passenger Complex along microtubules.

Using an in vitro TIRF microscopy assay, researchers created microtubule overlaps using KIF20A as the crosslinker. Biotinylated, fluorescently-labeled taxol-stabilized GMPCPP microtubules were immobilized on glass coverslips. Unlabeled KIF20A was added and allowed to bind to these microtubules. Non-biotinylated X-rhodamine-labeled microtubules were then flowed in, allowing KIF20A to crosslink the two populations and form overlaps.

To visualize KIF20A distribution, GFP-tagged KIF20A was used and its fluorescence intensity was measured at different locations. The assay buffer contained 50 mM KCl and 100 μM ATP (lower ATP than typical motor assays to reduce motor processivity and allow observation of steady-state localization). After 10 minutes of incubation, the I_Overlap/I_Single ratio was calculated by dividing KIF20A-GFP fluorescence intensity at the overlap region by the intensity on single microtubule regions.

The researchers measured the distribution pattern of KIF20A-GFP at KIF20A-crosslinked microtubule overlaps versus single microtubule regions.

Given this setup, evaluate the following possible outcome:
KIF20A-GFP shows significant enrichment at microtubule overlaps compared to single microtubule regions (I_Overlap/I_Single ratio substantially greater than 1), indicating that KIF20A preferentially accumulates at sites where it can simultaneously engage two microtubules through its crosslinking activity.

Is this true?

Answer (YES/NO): NO